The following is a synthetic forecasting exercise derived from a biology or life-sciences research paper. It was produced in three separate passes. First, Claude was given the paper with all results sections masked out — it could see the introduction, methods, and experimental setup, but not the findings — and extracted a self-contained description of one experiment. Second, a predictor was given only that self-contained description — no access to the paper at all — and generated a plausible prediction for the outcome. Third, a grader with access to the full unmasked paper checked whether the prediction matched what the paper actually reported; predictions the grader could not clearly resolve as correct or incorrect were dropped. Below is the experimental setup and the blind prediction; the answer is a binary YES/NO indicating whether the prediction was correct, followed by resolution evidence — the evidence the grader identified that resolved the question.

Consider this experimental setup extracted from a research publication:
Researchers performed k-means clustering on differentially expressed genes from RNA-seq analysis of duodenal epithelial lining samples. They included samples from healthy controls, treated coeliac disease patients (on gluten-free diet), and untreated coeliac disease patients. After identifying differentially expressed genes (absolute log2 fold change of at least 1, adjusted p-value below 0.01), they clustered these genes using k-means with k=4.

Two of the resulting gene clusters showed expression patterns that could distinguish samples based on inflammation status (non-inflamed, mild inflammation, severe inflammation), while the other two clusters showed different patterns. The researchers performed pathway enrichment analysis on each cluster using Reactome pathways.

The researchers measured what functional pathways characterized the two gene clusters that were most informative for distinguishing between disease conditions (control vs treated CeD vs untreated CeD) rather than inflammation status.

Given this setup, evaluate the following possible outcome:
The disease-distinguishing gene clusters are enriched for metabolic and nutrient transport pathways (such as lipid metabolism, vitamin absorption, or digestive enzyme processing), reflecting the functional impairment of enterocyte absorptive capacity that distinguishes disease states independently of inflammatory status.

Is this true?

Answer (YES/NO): NO